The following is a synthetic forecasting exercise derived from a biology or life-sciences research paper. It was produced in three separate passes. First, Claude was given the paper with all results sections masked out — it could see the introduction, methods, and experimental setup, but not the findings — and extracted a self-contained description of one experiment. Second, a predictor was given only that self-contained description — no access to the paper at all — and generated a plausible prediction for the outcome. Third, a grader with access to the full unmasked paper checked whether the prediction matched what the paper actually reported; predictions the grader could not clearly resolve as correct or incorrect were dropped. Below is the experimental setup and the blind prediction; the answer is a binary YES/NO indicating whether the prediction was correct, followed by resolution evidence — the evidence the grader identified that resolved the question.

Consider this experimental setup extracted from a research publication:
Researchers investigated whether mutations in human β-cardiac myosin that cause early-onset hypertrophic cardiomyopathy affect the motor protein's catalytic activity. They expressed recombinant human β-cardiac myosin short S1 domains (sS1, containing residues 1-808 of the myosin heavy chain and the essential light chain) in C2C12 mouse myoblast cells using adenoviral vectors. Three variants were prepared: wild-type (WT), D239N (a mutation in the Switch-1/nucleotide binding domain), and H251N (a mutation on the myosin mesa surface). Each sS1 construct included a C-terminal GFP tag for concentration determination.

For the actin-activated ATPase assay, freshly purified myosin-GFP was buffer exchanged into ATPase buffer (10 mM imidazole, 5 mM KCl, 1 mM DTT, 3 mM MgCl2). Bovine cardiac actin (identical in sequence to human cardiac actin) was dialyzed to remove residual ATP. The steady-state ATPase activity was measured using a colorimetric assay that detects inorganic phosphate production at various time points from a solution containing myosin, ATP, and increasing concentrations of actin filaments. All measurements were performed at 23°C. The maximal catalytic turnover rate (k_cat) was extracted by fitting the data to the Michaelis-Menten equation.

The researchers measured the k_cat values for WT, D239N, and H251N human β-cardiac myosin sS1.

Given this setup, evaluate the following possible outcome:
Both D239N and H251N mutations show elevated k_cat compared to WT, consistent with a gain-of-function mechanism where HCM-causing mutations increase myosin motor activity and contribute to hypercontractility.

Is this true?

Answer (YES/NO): YES